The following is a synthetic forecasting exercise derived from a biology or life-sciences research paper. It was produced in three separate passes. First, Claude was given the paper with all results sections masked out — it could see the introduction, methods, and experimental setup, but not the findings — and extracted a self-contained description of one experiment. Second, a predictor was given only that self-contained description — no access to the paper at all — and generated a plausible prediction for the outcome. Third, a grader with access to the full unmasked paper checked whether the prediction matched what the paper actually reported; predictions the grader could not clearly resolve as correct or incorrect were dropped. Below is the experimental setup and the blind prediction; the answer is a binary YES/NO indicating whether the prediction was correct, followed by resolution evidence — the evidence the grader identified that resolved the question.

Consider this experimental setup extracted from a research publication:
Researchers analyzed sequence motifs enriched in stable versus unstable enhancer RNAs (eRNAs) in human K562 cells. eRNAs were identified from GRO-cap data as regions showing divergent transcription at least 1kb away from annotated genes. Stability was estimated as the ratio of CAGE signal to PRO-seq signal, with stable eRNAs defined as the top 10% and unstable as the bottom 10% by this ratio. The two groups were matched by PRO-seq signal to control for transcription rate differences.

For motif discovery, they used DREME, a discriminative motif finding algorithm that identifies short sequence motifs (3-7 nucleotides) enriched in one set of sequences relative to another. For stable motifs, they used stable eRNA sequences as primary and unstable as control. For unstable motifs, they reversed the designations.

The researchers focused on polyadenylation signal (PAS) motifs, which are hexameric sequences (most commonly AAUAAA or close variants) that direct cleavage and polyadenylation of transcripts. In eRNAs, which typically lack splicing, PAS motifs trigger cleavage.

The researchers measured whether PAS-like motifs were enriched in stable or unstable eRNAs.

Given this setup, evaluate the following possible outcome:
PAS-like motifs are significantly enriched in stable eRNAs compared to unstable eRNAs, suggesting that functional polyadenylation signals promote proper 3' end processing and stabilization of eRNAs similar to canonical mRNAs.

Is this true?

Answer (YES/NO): NO